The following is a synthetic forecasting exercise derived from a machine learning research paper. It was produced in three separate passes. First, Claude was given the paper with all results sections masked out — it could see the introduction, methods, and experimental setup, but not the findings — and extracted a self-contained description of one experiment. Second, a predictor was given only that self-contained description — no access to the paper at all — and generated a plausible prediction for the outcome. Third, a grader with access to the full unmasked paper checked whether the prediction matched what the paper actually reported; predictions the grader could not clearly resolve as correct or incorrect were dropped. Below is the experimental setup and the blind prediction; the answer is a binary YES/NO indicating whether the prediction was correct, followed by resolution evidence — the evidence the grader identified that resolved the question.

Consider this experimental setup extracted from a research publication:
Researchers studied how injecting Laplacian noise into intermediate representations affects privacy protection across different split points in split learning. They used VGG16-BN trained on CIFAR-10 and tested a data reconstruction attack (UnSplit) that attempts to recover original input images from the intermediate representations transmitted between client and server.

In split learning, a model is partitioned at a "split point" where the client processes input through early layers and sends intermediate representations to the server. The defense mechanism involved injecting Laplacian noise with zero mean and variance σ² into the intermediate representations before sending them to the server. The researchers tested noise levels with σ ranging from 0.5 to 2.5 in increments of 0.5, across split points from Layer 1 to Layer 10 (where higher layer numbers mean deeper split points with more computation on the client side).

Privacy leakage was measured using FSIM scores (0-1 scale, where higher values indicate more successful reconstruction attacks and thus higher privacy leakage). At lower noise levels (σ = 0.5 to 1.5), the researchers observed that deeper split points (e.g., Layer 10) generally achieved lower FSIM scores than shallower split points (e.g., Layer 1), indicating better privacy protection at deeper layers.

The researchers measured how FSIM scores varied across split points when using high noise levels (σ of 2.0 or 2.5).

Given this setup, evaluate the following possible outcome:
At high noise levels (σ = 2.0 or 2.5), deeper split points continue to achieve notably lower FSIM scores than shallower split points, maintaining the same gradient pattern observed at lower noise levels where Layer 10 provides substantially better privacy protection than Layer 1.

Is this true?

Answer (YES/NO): NO